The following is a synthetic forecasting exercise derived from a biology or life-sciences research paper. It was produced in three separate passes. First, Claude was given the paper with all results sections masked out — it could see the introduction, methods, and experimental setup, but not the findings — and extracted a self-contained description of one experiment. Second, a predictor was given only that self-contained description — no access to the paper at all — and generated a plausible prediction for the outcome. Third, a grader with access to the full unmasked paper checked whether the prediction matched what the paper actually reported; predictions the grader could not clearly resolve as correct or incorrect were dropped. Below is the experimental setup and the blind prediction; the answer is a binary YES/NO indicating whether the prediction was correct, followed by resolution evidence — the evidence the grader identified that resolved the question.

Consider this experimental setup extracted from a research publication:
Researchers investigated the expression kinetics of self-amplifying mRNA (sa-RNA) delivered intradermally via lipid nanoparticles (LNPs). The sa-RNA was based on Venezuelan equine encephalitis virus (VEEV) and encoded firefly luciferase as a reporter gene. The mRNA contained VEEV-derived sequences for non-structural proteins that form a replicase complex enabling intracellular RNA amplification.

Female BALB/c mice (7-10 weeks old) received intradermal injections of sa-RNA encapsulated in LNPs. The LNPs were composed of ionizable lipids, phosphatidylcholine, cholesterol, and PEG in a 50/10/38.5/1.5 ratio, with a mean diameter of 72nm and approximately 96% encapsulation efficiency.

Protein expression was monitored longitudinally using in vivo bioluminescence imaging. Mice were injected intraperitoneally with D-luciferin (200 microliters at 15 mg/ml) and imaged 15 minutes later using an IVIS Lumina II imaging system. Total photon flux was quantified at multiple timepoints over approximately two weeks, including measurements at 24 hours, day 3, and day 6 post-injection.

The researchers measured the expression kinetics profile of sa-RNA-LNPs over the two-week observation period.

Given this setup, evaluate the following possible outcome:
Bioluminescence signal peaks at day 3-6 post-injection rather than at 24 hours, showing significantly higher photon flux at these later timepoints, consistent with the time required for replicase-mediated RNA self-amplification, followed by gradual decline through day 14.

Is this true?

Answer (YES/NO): NO